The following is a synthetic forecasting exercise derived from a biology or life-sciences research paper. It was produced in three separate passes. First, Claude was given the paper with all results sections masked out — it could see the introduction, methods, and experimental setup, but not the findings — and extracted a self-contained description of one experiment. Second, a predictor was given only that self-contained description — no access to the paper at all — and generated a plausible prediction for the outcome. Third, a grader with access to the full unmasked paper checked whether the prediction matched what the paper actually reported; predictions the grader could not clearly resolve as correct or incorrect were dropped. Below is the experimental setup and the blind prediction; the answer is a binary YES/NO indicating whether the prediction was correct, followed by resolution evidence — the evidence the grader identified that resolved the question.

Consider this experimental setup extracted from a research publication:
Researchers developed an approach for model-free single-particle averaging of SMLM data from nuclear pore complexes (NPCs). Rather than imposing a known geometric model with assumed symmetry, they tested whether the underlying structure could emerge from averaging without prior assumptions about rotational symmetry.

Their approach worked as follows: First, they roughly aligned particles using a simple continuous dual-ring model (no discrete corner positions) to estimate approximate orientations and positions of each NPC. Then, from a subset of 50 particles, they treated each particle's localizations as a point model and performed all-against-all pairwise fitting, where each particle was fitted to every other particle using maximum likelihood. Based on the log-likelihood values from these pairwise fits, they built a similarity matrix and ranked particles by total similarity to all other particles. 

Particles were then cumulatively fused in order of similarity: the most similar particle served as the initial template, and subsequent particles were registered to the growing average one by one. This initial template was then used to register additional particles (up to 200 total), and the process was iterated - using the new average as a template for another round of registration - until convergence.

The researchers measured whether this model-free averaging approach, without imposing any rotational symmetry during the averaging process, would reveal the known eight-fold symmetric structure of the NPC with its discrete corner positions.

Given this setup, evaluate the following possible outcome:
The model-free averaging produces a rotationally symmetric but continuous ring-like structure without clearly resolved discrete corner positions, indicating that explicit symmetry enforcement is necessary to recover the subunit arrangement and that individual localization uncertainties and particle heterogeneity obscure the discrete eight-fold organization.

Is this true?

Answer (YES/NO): NO